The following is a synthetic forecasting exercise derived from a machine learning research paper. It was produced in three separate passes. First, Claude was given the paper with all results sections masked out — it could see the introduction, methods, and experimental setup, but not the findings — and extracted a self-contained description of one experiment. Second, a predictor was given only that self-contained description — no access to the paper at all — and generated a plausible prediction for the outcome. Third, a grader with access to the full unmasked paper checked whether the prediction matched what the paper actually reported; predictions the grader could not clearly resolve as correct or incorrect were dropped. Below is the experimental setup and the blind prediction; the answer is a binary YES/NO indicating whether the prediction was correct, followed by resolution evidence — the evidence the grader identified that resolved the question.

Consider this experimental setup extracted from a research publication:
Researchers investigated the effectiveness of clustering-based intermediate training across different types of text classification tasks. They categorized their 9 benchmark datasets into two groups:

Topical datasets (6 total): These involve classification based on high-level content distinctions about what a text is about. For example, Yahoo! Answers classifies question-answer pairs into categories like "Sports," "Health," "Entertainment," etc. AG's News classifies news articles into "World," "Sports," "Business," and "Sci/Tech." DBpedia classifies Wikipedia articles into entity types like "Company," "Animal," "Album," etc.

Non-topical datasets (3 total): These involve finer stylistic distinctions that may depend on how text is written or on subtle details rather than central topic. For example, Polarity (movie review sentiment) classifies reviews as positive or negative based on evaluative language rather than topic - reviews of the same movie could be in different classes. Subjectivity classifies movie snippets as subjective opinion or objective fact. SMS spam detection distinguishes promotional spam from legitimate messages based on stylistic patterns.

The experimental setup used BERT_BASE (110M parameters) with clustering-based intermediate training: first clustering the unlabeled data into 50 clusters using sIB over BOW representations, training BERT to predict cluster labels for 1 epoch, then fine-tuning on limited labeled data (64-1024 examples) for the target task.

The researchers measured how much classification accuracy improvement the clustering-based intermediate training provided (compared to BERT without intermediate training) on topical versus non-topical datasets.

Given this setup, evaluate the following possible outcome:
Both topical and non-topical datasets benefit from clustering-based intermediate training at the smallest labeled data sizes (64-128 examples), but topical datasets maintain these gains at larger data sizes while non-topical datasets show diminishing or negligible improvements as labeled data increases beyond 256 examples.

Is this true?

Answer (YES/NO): NO